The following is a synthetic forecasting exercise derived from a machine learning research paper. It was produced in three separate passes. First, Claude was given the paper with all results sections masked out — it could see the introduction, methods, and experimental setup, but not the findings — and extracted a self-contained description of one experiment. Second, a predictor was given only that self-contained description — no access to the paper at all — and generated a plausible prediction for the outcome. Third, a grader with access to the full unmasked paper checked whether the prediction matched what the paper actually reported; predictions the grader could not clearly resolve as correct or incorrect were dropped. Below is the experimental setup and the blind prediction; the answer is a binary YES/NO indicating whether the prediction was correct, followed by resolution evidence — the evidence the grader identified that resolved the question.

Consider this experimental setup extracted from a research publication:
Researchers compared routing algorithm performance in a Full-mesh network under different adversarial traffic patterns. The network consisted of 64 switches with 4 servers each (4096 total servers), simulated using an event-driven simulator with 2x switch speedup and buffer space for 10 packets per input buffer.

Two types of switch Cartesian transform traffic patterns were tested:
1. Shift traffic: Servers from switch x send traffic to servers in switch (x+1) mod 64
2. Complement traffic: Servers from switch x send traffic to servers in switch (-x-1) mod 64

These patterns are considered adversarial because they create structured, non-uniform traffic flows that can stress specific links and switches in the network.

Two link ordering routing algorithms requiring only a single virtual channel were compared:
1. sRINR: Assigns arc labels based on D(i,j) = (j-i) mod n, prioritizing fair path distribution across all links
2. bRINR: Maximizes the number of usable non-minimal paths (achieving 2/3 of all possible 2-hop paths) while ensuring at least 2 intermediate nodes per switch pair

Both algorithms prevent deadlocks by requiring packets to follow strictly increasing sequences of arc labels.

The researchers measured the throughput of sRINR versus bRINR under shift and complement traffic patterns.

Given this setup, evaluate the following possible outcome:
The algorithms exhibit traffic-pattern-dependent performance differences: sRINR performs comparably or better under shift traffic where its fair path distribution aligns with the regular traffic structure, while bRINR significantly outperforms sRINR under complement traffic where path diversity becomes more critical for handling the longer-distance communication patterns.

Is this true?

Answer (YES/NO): NO